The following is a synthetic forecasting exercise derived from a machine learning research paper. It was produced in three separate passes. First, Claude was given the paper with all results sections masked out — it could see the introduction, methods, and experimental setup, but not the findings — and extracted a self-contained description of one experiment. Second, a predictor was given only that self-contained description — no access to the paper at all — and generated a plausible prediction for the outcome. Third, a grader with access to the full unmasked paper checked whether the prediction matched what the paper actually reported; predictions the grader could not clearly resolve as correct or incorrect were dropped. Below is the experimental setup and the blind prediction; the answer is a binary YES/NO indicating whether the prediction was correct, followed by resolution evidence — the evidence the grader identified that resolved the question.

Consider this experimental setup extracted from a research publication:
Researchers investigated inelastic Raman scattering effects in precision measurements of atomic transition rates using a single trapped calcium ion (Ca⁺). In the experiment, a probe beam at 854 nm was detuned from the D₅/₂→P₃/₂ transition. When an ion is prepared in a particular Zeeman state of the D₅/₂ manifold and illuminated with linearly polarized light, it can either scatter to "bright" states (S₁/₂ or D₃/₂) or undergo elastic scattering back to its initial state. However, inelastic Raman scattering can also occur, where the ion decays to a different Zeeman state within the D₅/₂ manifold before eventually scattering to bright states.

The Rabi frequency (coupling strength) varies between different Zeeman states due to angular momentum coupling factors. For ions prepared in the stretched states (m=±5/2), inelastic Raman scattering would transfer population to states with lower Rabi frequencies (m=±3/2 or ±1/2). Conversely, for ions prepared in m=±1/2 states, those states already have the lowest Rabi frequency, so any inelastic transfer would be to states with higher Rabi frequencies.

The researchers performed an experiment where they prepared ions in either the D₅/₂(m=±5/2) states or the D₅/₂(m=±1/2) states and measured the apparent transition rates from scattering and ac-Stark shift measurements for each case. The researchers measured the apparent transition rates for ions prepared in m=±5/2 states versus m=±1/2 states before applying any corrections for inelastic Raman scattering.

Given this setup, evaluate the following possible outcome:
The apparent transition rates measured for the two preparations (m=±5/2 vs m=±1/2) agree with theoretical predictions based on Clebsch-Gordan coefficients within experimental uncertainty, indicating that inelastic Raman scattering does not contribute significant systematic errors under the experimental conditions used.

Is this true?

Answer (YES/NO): NO